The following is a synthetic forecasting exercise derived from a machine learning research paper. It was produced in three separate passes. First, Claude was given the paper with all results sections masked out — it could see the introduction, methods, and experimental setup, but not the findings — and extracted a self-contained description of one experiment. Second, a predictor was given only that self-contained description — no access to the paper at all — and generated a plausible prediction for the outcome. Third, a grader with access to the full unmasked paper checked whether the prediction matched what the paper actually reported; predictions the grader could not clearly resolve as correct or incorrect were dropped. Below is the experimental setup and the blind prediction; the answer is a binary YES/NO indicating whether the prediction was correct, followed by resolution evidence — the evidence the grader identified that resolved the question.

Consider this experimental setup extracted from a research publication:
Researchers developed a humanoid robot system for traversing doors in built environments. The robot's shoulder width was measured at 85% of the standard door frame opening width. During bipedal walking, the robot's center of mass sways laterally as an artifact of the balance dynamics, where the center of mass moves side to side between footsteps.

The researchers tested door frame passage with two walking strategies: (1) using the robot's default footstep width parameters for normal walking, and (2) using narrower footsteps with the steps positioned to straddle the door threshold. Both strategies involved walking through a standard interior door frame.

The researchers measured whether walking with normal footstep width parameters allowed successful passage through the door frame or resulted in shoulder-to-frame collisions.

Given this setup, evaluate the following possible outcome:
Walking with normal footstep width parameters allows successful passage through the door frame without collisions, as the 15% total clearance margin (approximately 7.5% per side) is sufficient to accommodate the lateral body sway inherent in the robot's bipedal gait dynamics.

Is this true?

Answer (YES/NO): NO